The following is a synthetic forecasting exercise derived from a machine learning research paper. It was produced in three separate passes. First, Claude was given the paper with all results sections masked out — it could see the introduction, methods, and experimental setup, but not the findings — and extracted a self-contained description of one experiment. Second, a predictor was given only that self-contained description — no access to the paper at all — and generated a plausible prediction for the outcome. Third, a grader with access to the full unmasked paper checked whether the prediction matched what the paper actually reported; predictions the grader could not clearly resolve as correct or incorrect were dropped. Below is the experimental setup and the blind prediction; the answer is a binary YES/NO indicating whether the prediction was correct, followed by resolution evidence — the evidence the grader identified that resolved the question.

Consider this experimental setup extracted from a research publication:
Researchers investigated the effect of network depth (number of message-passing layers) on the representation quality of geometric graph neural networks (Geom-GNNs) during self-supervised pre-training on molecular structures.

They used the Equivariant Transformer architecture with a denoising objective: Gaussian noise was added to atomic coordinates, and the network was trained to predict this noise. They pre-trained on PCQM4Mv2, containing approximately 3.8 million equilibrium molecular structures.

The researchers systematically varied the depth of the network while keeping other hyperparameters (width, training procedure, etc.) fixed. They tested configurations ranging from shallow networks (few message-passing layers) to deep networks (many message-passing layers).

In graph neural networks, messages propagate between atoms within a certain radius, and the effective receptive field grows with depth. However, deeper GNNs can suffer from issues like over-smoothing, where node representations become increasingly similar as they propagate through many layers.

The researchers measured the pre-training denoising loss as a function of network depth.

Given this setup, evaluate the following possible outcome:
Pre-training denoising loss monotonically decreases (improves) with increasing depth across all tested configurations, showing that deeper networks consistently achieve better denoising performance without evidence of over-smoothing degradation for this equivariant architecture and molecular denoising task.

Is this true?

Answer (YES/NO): NO